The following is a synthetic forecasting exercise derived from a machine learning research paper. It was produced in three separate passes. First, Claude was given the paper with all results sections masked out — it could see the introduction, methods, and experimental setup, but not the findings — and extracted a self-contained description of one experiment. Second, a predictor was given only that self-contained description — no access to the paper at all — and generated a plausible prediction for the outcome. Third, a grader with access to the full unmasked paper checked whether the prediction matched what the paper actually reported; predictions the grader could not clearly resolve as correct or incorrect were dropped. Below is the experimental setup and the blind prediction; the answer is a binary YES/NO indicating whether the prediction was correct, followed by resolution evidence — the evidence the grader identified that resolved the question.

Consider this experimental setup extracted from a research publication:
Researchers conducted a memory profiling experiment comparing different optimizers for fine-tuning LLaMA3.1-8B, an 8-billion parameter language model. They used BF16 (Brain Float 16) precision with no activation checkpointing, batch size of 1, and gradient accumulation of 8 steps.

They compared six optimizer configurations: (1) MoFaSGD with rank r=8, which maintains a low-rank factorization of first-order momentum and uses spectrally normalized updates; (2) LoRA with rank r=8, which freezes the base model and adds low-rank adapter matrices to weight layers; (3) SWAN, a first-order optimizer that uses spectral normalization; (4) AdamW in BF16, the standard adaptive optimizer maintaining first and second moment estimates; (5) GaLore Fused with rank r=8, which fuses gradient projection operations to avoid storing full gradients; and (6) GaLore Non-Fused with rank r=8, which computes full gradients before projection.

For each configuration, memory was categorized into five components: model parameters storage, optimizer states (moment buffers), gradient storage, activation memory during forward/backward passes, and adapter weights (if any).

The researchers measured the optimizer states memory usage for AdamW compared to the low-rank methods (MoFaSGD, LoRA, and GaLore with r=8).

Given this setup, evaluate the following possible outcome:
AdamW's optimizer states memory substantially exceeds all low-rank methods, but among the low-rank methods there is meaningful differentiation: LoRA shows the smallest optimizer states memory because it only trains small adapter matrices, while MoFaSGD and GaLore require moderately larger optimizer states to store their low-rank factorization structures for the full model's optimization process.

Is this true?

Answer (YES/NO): NO